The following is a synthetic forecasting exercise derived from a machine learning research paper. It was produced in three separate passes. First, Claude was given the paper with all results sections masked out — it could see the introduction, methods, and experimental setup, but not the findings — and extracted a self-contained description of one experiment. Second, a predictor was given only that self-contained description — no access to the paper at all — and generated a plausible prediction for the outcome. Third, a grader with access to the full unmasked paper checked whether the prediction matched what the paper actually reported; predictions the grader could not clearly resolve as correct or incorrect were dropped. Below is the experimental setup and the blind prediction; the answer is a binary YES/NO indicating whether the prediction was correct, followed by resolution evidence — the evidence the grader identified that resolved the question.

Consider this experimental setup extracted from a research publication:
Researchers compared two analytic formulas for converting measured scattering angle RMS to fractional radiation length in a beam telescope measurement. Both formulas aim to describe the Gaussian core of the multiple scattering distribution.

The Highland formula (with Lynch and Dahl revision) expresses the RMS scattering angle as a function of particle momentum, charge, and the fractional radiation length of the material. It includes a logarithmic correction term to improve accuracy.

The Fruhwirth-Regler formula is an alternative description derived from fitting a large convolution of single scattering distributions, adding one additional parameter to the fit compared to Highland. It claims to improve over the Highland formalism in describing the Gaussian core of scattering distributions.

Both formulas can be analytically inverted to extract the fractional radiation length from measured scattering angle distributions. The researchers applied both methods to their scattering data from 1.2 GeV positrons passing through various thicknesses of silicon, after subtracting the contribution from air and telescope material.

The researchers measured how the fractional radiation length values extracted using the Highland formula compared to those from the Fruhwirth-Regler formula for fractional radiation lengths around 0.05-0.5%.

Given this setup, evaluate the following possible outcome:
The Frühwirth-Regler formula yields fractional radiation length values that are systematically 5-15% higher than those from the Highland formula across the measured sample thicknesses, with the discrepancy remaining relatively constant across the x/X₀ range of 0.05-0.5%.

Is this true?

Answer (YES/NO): NO